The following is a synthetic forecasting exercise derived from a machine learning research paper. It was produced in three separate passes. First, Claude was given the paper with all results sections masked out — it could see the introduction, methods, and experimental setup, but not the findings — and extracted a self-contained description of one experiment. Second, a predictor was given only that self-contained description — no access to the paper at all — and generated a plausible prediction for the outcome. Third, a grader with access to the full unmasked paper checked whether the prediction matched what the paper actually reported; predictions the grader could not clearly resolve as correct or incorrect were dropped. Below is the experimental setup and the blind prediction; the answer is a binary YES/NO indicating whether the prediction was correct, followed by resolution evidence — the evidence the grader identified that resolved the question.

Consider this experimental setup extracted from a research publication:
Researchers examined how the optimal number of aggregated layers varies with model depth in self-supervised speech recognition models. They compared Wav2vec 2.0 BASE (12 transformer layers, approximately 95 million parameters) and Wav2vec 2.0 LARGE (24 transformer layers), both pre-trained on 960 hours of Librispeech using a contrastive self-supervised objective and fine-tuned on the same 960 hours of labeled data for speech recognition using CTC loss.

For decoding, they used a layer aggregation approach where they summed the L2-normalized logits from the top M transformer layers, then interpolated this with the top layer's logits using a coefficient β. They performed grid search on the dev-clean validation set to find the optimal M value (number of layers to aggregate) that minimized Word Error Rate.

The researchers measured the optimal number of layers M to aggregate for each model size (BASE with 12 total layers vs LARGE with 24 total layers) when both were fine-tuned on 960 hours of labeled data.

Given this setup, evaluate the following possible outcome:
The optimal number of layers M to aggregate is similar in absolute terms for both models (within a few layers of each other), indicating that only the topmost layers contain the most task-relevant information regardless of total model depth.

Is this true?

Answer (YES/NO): NO